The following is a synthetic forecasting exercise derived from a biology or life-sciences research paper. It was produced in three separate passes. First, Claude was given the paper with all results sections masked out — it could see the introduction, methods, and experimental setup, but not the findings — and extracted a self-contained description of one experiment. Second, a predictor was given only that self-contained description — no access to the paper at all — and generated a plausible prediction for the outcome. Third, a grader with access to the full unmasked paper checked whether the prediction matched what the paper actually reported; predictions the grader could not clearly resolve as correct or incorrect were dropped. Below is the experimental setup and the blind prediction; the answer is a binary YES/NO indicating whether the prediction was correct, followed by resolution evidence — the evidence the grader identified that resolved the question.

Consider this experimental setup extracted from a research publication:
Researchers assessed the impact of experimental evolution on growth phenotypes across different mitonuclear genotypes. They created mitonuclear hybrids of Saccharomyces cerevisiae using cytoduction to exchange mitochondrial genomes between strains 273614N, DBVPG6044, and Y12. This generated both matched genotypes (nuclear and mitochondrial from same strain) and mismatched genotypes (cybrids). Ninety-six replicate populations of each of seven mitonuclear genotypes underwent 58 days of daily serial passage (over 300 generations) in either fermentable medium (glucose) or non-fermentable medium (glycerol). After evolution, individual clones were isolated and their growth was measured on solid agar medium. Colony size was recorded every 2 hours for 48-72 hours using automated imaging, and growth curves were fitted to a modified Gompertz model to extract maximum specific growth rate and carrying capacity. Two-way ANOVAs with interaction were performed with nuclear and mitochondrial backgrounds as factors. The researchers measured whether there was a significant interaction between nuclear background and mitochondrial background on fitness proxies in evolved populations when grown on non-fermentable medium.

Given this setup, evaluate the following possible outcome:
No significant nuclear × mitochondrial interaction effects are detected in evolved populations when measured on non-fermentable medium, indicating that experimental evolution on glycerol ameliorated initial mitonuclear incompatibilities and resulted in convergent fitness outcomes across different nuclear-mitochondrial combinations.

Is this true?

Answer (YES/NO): NO